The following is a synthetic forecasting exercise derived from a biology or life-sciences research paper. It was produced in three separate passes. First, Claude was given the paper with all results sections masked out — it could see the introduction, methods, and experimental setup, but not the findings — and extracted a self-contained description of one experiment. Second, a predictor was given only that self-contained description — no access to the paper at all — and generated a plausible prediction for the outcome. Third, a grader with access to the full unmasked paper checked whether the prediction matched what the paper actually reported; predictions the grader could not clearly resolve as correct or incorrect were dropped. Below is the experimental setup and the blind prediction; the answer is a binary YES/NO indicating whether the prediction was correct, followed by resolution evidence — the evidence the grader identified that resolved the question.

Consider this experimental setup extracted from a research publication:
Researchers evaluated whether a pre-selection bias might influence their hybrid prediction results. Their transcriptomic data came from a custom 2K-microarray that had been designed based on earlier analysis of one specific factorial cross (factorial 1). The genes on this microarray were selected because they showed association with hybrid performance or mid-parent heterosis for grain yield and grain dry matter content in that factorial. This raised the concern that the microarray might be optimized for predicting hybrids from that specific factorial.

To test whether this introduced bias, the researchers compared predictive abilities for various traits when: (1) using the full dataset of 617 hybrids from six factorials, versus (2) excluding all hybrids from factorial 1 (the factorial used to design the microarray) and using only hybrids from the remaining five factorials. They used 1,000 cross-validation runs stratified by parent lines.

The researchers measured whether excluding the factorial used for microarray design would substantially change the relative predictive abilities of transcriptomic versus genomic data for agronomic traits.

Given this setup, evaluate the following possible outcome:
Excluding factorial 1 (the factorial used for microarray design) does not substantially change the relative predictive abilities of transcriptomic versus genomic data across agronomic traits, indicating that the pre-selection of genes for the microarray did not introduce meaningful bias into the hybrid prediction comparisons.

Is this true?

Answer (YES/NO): YES